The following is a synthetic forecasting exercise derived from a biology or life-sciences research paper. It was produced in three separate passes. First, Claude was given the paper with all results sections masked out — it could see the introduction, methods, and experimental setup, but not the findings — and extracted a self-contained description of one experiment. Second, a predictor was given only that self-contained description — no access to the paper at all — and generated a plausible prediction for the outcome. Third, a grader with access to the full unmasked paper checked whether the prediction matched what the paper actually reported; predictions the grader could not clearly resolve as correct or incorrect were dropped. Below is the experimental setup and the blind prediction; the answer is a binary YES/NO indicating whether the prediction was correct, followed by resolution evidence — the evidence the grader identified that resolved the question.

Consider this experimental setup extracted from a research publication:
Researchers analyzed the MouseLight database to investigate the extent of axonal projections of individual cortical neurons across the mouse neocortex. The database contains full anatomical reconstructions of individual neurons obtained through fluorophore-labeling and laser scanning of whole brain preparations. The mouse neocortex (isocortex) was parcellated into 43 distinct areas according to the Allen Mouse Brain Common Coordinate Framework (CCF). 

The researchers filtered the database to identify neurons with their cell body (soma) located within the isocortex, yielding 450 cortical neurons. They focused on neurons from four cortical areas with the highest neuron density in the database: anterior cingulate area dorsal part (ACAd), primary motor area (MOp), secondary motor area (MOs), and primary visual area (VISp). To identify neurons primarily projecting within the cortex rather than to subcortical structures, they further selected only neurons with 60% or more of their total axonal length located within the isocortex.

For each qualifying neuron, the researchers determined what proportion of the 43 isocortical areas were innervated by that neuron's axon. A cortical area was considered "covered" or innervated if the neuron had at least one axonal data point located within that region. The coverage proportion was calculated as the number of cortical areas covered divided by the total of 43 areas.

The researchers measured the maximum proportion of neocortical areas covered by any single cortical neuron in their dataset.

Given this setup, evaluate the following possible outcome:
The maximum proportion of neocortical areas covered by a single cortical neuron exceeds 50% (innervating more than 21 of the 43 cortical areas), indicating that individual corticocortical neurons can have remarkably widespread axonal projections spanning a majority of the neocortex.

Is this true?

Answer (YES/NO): YES